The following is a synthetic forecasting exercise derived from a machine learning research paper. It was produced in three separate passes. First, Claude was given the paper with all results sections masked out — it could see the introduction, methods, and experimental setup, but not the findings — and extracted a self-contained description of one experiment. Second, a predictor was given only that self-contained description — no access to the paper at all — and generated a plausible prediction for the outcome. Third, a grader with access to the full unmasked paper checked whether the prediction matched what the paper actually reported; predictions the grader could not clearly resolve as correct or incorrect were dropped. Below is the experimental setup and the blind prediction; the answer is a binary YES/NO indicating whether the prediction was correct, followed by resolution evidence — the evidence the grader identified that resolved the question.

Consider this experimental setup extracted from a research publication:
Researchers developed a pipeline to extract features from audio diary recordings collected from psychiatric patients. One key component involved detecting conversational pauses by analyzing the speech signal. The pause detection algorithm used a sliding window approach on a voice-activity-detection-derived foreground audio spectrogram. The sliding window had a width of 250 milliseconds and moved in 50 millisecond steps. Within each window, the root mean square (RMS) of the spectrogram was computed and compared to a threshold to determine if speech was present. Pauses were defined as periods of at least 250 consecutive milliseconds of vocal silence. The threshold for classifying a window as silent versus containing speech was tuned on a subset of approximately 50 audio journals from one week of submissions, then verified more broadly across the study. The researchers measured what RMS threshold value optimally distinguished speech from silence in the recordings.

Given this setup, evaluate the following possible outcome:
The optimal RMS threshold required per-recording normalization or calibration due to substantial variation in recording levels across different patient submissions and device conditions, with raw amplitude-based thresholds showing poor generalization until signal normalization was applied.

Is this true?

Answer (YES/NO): NO